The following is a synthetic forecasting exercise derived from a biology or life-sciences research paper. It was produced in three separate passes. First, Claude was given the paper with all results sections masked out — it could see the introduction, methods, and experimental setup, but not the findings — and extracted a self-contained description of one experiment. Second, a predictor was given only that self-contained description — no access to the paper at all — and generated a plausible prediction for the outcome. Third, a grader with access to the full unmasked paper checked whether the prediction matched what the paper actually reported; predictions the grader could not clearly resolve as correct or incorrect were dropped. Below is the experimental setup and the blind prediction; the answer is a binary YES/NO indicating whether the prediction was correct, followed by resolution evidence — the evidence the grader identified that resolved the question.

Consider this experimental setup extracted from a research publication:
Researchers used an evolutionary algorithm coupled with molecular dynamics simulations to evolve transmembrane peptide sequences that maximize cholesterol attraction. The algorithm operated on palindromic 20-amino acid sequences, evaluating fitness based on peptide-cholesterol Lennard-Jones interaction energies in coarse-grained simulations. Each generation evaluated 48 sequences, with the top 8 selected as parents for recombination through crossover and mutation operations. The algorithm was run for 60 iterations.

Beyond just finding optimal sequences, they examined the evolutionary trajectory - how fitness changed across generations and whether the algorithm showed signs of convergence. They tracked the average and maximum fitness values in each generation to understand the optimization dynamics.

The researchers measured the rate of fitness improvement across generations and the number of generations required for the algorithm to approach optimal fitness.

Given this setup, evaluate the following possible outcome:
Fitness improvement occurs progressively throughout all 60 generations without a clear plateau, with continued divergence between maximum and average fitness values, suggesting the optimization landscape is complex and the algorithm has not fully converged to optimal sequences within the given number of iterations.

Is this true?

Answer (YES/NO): NO